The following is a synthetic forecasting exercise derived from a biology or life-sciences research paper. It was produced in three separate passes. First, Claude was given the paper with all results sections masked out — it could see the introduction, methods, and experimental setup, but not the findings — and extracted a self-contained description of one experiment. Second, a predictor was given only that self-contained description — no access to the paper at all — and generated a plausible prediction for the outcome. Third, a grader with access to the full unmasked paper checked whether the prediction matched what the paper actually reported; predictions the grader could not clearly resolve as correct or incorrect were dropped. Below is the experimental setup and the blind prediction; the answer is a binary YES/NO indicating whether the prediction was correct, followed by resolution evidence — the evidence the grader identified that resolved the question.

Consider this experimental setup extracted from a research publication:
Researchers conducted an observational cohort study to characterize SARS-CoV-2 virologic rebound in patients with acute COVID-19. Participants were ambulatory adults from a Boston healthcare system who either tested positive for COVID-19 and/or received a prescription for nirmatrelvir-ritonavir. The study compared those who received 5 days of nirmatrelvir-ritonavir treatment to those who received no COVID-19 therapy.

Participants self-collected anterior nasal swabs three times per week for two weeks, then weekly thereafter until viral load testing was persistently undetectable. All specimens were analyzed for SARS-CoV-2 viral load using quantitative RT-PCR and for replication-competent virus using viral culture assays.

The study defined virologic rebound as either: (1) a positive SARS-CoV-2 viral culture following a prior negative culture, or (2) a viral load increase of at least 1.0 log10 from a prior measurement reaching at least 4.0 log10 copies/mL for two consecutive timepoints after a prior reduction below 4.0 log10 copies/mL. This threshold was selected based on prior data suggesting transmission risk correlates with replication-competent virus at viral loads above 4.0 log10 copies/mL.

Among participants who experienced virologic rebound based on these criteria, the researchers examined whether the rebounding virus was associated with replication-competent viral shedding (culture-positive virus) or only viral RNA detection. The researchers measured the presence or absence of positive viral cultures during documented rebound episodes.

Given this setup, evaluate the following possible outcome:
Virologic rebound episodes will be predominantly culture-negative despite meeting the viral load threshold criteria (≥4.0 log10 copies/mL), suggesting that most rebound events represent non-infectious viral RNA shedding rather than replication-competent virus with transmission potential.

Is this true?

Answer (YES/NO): NO